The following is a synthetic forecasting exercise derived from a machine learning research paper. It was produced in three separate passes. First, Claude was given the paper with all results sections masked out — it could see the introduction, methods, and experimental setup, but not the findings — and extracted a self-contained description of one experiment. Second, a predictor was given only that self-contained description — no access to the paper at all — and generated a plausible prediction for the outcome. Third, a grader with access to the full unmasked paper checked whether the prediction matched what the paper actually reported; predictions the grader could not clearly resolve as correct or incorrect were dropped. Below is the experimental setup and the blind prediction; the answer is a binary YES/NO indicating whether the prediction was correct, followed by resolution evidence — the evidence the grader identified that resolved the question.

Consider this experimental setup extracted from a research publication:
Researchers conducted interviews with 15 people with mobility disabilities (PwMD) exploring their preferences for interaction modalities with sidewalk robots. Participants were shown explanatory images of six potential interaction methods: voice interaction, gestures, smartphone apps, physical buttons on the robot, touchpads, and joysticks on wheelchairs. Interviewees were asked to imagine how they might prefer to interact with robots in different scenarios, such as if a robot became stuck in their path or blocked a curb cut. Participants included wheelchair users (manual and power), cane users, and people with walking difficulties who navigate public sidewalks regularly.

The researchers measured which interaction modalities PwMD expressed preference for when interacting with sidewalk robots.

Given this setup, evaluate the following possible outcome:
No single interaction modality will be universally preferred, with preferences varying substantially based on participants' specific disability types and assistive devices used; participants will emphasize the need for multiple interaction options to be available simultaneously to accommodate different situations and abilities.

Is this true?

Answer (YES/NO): NO